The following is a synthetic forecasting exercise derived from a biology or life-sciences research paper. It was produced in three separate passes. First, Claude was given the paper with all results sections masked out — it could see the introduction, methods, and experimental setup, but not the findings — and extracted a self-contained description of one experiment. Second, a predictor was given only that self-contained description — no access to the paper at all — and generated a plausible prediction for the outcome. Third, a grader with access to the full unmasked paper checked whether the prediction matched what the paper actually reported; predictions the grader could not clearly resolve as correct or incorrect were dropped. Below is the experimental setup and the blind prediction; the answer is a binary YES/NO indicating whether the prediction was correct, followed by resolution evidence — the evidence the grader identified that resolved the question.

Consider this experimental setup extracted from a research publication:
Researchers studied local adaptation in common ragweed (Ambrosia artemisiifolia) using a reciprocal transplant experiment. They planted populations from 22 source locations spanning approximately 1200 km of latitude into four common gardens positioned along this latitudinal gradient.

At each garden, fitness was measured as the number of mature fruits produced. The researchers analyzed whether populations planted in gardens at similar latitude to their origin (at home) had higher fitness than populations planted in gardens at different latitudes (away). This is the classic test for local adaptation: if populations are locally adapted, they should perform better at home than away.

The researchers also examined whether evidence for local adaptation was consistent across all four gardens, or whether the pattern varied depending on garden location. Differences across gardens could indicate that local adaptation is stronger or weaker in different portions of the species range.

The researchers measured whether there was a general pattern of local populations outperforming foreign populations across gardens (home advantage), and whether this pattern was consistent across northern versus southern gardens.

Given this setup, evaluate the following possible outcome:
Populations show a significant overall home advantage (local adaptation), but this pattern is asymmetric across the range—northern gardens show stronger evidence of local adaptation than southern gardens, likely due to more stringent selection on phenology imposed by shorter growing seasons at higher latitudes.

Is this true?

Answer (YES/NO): NO